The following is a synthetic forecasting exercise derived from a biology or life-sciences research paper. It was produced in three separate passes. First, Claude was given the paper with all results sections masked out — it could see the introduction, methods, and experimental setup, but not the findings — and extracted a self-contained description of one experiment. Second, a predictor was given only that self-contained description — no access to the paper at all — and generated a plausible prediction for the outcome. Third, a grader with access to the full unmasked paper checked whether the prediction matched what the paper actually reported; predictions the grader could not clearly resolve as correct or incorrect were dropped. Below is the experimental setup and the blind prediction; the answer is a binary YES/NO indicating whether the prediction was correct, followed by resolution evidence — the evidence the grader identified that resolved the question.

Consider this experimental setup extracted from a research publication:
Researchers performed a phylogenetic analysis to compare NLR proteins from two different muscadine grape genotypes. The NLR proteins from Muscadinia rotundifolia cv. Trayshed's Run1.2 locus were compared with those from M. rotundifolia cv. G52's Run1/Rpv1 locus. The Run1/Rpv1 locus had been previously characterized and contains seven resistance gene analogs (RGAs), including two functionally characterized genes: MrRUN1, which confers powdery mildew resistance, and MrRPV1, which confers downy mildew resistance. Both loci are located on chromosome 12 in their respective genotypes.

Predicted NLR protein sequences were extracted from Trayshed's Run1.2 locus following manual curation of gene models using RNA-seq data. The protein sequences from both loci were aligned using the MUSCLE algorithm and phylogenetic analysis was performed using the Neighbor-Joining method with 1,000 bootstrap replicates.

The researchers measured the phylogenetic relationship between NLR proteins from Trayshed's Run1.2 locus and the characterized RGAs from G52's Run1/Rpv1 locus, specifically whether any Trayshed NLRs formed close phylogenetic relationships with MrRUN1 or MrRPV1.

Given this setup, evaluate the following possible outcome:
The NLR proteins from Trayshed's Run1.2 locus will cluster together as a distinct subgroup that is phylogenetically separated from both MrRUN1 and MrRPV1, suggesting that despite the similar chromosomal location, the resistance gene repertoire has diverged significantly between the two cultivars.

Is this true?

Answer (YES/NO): NO